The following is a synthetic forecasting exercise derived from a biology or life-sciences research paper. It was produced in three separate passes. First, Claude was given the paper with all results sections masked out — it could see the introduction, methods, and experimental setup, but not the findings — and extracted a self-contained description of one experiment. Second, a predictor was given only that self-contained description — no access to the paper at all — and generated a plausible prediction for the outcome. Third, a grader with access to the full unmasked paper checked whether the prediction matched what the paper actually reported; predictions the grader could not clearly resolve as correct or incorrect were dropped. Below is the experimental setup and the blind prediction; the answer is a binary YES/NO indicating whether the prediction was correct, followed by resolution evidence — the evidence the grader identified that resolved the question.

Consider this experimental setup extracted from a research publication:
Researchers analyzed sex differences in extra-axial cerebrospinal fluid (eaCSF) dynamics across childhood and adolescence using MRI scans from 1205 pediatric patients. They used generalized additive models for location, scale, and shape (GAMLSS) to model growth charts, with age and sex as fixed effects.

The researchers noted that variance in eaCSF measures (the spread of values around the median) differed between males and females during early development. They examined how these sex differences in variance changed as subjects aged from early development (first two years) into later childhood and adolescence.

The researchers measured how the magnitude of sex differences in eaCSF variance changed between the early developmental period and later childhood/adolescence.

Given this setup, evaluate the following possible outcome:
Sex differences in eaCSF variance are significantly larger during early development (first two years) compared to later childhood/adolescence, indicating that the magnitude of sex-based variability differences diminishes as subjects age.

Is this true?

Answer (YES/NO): YES